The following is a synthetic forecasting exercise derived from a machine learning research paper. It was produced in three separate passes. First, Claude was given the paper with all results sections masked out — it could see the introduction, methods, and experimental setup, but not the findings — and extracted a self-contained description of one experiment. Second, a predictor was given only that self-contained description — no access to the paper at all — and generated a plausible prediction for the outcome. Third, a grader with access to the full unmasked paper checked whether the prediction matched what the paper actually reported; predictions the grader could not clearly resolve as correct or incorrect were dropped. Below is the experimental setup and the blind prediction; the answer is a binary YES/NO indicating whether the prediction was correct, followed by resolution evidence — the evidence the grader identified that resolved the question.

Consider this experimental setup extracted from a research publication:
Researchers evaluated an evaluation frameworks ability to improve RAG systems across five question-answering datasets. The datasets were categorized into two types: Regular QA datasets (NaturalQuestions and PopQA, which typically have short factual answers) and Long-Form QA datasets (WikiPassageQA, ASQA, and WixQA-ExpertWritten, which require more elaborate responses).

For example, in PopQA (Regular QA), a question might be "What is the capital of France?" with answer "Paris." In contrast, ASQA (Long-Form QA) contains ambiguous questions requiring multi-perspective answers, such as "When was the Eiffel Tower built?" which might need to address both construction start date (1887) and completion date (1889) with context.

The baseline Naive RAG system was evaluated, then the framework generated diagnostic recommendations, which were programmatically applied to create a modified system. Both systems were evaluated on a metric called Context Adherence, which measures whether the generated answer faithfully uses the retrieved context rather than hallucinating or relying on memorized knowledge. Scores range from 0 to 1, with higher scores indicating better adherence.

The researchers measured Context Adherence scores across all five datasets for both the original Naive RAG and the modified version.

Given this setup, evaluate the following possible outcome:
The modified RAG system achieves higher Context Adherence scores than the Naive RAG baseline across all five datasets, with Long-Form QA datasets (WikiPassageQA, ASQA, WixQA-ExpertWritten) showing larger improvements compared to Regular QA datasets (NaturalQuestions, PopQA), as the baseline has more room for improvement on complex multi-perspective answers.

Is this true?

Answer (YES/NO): NO